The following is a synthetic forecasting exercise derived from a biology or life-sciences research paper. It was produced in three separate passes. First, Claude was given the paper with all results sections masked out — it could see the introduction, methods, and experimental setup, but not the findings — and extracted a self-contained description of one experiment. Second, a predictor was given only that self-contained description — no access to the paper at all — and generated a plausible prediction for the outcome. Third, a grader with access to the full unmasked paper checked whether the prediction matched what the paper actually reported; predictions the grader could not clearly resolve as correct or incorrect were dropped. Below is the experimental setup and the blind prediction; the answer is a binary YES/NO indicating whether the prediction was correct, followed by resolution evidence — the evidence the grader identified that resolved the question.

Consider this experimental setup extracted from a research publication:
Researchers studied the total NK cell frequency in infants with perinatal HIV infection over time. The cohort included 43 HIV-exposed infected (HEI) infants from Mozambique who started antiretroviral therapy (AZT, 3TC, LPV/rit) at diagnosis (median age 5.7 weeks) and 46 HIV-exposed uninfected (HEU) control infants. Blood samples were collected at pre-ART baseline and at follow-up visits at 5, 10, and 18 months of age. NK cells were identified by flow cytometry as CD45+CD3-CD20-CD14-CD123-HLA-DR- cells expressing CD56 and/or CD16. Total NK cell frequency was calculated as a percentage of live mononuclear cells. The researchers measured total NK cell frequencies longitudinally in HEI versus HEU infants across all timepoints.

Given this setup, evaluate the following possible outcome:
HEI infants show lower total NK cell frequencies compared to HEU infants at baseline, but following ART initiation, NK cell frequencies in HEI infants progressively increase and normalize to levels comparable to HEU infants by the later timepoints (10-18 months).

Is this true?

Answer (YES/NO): NO